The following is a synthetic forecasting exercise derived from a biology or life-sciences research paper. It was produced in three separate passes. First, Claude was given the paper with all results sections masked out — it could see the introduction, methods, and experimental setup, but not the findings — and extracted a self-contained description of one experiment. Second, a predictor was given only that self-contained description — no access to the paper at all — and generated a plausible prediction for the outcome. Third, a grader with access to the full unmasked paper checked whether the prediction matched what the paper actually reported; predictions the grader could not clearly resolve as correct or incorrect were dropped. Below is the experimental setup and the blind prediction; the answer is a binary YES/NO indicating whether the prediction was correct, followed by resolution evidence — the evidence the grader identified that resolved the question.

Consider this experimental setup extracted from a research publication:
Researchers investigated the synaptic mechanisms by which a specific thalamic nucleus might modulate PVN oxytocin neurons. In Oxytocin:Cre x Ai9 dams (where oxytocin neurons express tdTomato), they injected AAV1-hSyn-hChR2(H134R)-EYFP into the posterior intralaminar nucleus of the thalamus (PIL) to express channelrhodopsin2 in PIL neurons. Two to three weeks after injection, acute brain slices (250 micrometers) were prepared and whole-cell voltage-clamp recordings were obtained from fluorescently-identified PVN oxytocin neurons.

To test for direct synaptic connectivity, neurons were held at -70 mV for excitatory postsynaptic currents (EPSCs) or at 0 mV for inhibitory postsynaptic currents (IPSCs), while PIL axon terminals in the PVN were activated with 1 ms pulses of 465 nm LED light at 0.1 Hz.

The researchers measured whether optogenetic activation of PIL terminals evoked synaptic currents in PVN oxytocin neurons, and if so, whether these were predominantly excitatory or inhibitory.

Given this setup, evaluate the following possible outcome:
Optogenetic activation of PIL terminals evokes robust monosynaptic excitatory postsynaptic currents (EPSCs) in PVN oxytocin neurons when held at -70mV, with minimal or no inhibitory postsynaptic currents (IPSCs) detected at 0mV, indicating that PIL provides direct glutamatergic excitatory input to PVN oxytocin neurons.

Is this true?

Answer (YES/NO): NO